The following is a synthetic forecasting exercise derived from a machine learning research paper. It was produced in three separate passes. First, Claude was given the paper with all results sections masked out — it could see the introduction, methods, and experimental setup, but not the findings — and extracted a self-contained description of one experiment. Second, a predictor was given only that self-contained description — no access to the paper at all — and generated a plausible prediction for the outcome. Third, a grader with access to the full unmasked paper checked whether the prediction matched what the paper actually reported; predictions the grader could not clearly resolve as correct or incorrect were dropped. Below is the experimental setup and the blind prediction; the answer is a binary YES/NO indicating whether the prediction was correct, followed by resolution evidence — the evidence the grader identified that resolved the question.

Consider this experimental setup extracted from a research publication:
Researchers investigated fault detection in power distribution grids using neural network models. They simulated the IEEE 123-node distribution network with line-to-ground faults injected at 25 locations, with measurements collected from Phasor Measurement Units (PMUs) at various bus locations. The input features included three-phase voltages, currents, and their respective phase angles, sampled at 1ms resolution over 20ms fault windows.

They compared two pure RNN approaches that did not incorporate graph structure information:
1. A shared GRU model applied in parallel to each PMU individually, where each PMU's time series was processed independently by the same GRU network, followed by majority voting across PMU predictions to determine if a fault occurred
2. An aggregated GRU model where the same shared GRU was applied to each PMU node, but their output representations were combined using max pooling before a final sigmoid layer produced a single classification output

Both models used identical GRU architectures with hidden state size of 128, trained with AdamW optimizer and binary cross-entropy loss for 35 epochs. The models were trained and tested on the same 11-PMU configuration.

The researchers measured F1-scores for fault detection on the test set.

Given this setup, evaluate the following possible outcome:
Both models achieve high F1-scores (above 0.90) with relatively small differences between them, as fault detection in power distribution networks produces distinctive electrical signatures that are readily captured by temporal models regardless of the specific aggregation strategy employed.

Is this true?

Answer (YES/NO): YES